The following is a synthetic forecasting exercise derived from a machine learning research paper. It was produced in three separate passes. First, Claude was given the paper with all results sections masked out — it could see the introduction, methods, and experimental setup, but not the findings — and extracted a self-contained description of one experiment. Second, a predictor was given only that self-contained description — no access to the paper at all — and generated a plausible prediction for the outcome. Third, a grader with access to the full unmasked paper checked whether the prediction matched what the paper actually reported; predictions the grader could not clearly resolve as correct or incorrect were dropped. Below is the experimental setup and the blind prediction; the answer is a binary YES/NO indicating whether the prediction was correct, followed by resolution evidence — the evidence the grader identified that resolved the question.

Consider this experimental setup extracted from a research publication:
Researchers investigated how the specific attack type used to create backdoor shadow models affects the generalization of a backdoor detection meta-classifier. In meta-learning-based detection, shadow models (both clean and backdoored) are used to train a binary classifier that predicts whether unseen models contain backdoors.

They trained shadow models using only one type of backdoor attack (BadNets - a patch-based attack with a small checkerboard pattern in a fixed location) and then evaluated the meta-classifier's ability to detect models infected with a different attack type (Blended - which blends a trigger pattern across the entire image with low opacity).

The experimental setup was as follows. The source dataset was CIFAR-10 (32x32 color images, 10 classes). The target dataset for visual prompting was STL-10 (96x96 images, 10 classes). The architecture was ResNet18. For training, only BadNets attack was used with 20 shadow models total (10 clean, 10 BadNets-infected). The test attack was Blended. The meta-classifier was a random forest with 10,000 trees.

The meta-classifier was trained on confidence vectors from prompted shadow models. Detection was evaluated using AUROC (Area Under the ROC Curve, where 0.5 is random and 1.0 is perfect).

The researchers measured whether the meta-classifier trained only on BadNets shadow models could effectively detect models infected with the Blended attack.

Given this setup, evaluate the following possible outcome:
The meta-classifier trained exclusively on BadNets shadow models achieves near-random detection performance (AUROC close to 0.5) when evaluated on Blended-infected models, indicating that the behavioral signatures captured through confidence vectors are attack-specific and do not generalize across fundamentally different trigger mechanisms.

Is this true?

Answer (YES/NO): NO